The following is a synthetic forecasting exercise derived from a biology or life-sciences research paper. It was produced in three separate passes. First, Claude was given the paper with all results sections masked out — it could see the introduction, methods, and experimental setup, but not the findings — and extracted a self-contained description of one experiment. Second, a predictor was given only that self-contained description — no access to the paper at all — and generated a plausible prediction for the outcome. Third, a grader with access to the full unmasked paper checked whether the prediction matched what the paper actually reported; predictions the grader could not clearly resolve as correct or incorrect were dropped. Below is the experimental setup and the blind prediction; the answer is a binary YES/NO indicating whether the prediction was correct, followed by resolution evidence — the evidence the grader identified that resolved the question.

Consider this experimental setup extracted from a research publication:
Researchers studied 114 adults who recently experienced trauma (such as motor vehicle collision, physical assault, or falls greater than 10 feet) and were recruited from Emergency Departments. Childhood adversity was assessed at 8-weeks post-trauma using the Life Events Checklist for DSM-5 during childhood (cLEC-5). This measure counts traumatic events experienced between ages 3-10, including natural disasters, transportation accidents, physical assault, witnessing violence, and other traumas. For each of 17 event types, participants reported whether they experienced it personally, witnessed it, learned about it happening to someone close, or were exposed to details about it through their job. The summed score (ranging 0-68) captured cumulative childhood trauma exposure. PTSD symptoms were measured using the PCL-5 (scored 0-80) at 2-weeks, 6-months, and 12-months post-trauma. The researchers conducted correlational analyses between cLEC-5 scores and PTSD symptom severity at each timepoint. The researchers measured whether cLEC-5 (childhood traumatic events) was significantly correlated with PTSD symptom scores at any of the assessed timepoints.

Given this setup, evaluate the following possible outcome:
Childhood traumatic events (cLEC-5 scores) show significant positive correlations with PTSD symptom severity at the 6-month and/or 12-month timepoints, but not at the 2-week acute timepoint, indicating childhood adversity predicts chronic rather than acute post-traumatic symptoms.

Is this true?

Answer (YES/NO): NO